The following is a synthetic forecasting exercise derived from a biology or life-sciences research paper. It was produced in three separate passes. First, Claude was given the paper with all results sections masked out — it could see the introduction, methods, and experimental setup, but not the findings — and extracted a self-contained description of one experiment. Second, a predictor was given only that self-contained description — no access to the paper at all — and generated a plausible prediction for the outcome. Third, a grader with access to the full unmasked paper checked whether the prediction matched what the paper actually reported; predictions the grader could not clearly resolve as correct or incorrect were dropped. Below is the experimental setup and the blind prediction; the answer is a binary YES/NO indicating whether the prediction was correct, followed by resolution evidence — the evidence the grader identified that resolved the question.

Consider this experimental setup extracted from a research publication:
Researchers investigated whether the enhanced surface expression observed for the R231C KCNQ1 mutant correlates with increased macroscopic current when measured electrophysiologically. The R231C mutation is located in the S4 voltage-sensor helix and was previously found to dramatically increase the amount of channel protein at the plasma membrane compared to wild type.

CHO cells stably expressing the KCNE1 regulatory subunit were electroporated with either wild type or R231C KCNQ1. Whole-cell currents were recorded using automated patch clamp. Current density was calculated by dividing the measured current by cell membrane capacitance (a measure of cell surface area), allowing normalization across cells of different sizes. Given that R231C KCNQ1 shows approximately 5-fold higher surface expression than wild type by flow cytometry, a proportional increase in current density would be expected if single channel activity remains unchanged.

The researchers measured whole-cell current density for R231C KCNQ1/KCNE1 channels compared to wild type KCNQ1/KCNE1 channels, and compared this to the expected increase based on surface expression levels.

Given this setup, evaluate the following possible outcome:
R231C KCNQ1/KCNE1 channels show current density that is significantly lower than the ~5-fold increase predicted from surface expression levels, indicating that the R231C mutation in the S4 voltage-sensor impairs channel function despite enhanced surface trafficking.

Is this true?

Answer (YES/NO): YES